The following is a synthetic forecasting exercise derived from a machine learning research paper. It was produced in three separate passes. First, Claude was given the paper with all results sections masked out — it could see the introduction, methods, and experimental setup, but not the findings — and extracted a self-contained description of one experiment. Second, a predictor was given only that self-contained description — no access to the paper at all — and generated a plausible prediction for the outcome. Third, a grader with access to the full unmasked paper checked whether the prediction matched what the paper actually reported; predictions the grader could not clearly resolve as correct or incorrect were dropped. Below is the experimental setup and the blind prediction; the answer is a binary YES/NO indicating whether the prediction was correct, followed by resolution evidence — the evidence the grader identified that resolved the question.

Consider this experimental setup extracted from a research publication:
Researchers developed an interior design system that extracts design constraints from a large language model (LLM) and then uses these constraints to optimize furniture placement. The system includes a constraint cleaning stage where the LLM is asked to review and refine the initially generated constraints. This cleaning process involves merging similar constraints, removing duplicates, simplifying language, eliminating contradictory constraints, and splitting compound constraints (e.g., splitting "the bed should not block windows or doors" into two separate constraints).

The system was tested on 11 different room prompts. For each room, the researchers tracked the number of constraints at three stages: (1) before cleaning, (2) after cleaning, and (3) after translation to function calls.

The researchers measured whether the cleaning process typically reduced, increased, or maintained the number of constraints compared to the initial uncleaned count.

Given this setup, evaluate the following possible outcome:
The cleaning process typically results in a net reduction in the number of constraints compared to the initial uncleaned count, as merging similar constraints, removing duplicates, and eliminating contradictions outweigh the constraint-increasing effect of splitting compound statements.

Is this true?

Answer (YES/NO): NO